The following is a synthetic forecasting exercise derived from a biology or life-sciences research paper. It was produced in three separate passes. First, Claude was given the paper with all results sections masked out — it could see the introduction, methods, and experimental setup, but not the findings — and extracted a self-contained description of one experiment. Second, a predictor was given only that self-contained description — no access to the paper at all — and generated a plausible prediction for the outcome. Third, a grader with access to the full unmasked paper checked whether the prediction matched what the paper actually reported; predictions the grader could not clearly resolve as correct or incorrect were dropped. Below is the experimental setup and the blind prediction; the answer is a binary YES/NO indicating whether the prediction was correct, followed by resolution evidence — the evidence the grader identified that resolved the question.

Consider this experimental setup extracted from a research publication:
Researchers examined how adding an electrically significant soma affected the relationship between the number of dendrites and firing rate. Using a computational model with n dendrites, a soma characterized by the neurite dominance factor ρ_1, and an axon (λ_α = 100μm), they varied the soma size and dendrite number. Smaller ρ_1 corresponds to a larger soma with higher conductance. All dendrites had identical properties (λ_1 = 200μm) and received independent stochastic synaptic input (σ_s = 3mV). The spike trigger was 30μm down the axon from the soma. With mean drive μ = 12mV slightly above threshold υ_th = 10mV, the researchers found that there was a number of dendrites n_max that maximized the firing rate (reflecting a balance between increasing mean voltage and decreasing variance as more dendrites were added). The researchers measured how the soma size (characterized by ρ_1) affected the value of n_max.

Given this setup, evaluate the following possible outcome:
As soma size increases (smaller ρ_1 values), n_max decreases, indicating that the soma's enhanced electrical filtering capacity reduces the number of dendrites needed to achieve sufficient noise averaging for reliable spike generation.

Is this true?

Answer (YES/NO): NO